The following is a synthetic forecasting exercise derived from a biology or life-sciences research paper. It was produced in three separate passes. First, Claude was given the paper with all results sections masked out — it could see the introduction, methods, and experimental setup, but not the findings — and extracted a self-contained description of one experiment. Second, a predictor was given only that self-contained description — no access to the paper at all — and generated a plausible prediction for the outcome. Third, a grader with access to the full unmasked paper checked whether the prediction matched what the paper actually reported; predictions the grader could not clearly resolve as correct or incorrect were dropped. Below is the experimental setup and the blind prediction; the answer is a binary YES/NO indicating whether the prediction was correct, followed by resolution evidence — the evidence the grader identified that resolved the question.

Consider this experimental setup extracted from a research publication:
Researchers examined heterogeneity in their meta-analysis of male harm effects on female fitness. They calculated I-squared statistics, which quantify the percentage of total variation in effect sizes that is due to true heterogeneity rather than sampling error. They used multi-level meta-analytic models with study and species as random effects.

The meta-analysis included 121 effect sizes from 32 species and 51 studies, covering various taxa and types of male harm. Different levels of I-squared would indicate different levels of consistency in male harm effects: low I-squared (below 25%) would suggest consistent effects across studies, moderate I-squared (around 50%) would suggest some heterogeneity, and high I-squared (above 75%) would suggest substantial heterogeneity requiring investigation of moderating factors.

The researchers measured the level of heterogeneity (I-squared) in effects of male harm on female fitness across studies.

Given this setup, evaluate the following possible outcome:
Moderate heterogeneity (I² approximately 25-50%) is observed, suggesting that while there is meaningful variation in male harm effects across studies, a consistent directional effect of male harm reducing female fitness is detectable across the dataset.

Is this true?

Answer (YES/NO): NO